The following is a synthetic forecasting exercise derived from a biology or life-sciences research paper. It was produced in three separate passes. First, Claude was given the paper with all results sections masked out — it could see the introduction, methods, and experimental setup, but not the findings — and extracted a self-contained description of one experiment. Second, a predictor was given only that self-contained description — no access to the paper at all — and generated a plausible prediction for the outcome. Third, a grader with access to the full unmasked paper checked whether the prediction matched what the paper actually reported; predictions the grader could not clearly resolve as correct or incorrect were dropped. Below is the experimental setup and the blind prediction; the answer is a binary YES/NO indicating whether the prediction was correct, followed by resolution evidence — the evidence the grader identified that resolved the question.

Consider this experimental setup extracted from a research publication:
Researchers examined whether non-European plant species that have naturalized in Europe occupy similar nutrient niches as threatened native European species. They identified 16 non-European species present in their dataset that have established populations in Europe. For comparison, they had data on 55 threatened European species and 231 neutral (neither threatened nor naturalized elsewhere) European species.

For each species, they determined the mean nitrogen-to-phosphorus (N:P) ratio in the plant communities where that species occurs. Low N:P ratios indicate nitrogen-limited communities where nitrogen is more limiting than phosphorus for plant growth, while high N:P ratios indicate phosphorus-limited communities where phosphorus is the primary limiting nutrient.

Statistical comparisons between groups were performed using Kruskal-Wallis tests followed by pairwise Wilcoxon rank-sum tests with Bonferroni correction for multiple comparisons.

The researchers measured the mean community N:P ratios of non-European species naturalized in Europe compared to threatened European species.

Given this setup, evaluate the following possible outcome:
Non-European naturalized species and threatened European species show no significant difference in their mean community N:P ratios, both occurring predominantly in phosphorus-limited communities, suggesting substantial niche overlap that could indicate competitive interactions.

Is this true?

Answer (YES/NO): NO